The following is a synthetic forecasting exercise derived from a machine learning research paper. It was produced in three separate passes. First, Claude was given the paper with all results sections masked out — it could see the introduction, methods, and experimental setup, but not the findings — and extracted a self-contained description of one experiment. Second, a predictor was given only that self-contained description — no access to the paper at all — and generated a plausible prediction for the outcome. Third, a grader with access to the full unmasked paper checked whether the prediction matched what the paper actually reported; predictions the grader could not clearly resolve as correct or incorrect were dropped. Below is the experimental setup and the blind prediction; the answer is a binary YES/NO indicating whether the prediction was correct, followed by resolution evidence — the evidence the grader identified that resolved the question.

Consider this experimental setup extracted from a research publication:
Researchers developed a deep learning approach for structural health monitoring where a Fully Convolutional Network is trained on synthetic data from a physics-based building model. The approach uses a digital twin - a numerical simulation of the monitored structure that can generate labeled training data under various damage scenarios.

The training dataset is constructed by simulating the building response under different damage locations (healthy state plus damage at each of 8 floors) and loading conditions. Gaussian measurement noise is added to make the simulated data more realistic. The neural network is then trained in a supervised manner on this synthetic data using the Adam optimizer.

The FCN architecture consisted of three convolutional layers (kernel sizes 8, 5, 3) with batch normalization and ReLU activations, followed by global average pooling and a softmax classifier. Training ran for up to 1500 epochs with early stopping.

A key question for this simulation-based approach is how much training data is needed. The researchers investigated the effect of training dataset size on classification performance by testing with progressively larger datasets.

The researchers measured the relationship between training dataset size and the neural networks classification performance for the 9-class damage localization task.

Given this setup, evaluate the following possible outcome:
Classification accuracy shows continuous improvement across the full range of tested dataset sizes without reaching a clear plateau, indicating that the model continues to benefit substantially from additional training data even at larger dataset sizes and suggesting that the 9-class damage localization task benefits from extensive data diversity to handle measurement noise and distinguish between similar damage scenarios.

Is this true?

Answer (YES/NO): NO